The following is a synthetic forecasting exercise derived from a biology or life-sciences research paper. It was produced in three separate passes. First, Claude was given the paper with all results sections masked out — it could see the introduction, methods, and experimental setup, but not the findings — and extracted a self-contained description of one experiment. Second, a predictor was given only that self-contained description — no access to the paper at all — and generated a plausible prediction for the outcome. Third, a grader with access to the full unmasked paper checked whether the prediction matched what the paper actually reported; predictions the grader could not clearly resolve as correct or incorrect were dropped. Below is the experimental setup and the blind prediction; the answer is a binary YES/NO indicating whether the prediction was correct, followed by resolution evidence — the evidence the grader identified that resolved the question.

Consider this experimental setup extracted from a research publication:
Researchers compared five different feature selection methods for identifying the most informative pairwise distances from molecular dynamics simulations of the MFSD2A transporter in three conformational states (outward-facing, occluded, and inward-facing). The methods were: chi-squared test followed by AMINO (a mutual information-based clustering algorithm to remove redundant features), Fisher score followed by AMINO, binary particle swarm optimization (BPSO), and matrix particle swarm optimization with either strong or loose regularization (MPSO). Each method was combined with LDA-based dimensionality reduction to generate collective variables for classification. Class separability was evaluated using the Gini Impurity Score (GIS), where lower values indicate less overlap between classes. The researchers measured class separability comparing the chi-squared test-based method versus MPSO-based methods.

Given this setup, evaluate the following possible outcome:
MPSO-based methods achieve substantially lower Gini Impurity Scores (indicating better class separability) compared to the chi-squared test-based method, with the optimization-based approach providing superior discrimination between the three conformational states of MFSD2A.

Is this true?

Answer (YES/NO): YES